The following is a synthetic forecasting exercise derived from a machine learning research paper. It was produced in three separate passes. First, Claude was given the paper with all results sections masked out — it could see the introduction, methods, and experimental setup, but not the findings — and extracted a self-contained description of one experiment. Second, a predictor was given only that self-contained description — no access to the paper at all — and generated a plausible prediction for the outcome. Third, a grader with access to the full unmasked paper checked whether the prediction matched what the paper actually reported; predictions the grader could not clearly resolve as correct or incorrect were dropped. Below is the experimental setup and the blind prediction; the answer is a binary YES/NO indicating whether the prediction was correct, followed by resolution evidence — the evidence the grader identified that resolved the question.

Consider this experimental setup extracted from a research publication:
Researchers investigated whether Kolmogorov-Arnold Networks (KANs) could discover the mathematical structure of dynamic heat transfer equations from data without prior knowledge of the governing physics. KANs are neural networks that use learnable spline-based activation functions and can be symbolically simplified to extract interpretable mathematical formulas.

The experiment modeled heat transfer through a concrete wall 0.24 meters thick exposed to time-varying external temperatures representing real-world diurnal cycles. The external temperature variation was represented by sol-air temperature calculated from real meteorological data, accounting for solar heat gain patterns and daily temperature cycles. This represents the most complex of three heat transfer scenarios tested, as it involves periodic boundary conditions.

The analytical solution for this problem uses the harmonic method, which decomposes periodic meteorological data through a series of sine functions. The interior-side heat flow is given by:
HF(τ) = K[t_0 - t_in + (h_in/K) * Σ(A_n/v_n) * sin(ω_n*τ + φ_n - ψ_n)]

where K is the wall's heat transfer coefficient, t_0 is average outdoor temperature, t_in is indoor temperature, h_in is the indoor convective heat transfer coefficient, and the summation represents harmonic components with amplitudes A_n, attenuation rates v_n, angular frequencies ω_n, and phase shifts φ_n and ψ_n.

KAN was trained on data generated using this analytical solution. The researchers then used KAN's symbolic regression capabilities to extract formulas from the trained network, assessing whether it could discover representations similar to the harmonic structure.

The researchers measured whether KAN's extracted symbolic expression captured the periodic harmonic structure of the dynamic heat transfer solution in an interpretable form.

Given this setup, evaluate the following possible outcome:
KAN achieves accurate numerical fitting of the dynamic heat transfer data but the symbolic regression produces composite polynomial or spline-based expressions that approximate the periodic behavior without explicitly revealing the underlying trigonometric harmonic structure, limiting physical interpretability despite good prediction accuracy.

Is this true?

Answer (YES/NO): NO